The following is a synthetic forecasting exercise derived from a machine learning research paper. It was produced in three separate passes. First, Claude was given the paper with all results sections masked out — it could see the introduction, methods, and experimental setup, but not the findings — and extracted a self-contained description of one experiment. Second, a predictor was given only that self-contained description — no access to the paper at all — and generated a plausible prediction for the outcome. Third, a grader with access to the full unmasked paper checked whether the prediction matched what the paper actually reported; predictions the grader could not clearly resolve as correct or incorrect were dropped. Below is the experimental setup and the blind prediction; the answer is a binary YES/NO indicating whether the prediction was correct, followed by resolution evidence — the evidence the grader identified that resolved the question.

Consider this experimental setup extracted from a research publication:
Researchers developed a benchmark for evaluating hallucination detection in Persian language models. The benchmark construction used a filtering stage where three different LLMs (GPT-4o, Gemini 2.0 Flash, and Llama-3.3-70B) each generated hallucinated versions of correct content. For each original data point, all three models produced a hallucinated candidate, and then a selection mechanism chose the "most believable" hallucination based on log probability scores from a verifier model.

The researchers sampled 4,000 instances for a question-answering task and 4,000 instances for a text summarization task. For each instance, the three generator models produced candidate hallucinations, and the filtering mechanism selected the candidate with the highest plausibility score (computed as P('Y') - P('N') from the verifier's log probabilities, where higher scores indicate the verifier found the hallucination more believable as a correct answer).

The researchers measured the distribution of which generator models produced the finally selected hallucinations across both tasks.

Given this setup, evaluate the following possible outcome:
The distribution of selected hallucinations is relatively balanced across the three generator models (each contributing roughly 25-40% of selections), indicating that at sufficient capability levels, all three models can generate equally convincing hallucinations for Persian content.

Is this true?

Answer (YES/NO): YES